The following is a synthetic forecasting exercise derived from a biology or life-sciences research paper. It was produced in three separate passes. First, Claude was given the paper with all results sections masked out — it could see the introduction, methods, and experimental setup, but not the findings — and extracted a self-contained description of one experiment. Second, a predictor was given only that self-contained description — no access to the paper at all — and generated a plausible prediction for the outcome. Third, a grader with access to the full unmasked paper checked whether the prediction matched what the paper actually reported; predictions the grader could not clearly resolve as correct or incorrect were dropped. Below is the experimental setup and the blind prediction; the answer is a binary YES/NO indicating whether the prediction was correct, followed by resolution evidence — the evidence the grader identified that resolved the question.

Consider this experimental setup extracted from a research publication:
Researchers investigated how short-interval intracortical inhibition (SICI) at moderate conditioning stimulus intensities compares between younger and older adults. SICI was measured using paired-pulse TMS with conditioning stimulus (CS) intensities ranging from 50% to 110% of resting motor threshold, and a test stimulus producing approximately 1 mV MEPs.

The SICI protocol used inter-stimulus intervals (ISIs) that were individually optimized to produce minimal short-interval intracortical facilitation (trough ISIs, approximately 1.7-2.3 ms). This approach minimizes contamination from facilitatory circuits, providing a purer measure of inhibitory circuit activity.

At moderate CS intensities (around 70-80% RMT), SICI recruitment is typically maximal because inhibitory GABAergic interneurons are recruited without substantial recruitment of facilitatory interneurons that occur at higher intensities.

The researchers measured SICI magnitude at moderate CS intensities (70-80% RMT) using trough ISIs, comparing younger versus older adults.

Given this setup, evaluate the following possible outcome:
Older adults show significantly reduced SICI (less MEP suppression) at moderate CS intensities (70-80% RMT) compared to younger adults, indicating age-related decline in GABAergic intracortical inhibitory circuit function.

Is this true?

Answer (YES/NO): NO